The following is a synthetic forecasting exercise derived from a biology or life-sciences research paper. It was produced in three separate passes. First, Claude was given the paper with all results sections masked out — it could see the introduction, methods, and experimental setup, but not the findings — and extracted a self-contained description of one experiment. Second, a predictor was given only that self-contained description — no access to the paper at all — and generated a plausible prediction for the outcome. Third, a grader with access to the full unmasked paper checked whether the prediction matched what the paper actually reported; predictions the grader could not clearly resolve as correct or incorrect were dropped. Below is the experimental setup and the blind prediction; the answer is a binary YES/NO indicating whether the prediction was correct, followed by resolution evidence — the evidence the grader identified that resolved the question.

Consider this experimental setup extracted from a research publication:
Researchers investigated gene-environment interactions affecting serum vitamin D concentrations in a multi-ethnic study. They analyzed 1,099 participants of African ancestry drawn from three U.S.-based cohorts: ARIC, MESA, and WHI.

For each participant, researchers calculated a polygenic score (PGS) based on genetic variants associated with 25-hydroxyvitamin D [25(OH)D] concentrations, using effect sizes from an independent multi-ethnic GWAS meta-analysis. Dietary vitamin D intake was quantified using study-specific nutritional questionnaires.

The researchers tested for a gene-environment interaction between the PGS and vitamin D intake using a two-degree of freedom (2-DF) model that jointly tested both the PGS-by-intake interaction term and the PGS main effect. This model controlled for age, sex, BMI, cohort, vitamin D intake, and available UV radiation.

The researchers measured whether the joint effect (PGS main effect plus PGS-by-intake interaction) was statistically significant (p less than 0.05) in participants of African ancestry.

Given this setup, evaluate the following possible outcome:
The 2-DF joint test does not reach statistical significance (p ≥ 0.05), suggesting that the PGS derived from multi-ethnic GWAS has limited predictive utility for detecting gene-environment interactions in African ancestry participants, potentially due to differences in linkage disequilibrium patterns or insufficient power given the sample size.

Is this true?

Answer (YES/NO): YES